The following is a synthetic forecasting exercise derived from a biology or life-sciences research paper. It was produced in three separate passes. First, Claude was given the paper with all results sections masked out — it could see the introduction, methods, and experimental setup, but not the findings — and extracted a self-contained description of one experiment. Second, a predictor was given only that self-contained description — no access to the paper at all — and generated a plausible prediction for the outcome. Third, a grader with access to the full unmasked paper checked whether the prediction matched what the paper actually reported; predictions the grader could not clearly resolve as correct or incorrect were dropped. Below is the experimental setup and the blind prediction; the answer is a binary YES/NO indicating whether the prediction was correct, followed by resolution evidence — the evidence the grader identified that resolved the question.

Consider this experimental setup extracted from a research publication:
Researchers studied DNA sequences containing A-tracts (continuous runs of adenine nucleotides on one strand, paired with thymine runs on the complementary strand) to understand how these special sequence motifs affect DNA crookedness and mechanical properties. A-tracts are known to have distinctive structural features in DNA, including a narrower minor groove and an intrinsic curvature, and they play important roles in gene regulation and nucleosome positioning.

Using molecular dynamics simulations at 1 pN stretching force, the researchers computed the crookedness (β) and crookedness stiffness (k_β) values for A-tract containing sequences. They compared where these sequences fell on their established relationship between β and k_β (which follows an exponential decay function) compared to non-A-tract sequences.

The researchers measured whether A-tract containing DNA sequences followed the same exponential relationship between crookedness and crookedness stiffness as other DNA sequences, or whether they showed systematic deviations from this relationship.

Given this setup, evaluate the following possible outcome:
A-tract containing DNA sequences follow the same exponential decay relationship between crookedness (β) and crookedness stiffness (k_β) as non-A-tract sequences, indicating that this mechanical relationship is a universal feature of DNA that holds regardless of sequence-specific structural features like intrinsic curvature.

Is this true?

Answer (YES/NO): NO